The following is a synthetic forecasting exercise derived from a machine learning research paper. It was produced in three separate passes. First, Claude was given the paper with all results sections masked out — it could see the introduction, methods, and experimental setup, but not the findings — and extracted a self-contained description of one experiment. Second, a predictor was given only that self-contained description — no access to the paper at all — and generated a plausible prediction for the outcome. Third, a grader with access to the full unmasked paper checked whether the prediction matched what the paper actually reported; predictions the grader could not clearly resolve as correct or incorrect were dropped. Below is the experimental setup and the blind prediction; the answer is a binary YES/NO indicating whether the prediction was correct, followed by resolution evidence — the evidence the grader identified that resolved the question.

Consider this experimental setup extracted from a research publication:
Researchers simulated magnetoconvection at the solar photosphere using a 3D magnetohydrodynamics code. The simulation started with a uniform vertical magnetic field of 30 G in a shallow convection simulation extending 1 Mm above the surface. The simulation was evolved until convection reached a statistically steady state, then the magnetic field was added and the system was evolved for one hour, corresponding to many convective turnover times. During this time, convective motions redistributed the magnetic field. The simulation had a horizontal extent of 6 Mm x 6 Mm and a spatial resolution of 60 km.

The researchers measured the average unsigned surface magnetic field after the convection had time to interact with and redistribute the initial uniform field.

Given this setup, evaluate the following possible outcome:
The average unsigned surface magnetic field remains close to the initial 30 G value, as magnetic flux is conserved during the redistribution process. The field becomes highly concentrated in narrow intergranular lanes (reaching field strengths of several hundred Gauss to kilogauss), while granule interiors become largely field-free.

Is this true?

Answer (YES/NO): NO